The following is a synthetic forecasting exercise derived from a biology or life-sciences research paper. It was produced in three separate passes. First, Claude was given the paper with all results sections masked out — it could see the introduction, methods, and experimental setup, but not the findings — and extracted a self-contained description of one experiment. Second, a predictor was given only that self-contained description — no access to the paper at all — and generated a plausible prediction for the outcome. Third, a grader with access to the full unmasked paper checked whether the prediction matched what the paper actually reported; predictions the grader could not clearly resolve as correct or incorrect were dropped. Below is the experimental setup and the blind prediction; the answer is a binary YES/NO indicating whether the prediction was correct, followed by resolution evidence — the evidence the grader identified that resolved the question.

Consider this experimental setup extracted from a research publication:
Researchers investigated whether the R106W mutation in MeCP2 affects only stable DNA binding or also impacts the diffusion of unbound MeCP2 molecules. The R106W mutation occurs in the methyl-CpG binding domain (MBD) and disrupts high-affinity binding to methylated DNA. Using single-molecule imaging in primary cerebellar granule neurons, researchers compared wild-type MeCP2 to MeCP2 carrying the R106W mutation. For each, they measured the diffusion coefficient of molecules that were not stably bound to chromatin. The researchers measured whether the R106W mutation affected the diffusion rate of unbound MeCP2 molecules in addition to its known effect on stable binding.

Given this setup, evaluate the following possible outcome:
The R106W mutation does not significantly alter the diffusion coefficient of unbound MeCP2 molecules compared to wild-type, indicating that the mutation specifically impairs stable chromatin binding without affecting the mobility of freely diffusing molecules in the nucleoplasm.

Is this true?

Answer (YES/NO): NO